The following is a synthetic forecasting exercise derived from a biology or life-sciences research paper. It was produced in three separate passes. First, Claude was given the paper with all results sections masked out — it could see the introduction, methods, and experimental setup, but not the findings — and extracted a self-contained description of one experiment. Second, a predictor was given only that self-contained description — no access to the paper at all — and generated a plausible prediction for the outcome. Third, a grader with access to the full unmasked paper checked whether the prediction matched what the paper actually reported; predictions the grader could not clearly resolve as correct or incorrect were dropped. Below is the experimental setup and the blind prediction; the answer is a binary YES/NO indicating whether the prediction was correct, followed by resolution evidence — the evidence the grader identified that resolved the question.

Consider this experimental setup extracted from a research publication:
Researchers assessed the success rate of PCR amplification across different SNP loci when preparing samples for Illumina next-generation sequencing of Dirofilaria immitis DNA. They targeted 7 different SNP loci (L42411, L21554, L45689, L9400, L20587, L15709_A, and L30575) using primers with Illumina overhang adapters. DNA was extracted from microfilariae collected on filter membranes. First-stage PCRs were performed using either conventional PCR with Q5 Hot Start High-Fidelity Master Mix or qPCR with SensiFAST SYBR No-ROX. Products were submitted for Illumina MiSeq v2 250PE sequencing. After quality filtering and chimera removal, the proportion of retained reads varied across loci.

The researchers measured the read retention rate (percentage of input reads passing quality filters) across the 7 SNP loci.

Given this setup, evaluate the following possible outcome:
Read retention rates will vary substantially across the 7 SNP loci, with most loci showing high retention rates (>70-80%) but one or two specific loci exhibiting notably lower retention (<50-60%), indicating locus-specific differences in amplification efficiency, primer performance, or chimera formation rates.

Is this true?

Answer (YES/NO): YES